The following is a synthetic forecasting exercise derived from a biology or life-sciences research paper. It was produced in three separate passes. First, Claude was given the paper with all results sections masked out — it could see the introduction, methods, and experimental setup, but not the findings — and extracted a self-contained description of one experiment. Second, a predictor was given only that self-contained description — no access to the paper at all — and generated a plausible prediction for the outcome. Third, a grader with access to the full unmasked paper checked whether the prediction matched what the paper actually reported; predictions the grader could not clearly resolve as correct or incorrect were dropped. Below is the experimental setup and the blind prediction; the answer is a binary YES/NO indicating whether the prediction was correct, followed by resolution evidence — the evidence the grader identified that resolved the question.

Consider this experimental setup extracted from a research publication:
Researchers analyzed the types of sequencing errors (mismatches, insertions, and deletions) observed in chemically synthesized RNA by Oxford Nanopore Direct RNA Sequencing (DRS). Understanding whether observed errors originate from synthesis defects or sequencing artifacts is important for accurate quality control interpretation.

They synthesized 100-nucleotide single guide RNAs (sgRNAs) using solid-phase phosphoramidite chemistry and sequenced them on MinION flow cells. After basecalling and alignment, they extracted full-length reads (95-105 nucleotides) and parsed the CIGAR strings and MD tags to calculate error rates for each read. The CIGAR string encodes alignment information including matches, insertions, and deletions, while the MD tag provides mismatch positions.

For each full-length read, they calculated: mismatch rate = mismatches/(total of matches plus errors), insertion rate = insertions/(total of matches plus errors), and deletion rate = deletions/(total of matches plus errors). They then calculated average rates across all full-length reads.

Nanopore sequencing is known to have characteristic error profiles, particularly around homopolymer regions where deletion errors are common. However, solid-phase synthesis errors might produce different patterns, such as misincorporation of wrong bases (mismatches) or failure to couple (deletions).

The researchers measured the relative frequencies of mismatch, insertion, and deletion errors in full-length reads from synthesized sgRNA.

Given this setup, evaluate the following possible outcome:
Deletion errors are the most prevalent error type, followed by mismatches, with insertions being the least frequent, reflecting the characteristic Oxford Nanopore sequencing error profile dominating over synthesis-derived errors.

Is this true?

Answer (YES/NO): NO